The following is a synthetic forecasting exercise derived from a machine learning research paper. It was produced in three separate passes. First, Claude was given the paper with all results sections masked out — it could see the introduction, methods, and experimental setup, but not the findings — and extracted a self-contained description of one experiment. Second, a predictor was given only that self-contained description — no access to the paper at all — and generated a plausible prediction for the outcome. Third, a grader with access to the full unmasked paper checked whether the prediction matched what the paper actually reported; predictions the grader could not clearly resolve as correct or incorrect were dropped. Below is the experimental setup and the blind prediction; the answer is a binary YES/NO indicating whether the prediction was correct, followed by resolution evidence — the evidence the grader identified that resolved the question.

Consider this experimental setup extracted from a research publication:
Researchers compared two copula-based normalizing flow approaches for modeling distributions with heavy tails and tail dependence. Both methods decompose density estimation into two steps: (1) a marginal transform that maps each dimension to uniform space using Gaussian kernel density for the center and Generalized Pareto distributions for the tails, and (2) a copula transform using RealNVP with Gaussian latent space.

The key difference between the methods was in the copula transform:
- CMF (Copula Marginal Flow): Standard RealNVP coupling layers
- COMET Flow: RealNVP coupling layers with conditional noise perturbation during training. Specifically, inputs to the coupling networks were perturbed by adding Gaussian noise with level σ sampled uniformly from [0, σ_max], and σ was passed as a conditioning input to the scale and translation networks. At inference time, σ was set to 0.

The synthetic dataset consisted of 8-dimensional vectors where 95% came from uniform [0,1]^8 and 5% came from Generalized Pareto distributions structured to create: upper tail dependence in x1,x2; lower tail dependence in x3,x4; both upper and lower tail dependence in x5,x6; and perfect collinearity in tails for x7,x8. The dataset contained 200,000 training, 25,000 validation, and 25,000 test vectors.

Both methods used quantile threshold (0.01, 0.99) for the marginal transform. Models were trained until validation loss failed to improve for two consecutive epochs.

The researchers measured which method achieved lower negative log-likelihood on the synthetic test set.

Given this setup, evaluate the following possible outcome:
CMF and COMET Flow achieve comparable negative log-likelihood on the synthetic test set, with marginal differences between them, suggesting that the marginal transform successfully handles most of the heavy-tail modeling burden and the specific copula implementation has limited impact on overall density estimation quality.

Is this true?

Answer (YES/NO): NO